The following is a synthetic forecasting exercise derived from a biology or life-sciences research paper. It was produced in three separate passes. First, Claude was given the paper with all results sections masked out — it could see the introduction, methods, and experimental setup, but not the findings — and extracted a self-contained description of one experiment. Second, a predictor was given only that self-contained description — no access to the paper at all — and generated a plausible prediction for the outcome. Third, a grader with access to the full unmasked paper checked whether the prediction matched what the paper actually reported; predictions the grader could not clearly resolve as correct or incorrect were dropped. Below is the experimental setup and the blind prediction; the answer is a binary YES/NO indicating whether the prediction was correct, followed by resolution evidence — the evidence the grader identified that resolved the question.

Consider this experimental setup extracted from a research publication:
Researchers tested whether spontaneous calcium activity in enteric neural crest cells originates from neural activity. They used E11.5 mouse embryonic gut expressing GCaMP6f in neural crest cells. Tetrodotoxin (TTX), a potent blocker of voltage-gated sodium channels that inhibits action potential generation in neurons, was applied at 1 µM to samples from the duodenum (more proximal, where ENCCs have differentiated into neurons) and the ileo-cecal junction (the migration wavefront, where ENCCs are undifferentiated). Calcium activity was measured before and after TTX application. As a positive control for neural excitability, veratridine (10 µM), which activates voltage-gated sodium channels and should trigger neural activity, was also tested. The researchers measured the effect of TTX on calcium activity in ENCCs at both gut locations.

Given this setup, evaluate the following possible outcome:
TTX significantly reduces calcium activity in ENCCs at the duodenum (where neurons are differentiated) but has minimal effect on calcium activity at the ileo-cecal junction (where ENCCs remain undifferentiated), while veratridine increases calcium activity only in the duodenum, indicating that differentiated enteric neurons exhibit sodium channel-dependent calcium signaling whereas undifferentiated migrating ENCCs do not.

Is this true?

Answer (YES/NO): NO